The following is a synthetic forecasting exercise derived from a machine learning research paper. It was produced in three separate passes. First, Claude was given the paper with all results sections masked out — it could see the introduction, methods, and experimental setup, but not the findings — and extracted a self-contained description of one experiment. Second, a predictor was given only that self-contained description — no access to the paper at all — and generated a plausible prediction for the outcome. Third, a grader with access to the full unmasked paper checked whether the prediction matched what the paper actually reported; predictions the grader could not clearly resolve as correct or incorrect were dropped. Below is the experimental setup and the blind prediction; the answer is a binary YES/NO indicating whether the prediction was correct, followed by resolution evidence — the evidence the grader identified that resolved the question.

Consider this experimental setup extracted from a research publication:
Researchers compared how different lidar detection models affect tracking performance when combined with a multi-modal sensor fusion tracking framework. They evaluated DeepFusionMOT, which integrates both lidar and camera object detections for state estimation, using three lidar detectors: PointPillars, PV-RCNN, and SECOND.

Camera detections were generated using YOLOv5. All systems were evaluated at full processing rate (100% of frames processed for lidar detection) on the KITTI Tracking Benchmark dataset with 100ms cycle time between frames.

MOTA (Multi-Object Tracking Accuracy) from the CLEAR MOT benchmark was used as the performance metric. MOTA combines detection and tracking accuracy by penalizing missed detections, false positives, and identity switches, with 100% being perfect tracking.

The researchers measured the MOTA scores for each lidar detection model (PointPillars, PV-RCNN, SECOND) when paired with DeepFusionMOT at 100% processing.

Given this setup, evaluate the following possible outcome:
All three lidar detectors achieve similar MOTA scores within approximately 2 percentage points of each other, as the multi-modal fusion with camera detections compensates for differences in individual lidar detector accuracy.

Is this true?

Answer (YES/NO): NO